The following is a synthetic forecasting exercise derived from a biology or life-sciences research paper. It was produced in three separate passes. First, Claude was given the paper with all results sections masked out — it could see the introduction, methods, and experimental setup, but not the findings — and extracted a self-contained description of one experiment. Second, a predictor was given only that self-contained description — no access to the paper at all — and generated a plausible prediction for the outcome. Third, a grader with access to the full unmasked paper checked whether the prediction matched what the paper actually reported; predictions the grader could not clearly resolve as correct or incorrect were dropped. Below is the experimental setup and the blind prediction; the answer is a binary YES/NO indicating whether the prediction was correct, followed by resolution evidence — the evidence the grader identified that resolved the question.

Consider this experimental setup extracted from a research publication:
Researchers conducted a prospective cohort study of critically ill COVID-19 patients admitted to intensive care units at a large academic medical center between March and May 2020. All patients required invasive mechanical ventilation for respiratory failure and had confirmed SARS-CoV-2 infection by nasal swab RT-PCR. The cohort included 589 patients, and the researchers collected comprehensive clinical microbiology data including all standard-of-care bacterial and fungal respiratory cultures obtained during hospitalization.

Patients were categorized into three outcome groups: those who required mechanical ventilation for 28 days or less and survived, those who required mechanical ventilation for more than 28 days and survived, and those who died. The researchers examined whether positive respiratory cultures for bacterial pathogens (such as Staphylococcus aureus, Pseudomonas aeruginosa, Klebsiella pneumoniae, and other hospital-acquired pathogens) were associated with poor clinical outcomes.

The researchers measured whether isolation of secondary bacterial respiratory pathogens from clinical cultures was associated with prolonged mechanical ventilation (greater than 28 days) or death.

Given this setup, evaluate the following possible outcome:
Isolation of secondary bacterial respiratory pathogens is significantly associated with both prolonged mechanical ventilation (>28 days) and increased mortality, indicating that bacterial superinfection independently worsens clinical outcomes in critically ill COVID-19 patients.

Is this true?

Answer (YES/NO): NO